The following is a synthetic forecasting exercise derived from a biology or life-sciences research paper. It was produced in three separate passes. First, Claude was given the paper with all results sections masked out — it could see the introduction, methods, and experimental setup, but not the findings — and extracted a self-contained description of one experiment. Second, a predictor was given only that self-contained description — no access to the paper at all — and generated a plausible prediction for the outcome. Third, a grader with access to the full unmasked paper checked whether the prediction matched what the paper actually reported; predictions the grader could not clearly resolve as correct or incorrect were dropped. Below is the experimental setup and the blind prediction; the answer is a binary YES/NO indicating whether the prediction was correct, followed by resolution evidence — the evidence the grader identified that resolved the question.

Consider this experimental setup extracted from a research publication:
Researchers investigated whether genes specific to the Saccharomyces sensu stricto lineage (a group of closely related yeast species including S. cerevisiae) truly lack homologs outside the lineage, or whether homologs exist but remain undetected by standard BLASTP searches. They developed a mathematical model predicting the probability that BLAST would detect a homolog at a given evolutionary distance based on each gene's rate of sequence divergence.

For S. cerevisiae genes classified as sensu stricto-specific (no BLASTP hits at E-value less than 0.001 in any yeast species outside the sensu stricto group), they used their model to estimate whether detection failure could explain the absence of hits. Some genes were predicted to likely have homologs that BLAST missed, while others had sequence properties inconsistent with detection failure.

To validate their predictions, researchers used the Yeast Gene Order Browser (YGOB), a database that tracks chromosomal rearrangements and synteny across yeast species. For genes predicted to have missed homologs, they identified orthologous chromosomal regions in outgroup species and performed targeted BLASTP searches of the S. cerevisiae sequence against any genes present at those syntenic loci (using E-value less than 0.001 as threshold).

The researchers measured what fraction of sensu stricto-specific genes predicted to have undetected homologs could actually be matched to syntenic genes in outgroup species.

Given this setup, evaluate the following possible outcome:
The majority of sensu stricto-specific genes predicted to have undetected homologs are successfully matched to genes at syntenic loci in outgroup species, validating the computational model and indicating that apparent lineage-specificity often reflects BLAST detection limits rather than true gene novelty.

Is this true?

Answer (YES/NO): NO